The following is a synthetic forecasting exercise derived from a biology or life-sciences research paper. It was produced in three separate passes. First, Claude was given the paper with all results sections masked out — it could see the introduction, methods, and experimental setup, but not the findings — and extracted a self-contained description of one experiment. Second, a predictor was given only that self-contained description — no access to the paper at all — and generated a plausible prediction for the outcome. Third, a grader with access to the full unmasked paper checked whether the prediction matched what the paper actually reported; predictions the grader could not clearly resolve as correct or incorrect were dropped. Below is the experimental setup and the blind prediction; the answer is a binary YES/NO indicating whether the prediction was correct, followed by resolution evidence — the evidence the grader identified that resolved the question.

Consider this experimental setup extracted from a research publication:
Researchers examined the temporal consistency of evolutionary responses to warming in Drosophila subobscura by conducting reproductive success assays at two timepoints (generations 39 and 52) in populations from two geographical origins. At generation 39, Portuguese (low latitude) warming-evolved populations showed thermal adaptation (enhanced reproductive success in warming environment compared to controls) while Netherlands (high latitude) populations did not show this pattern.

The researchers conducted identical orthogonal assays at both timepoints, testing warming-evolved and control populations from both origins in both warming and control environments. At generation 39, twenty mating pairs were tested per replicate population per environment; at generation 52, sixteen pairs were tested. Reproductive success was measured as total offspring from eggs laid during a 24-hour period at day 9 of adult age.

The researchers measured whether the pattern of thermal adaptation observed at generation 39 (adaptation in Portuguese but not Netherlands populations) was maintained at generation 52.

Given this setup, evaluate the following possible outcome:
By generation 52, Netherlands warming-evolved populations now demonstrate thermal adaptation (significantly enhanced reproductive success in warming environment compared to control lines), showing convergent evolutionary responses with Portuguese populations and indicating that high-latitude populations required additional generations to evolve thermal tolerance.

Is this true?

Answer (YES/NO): YES